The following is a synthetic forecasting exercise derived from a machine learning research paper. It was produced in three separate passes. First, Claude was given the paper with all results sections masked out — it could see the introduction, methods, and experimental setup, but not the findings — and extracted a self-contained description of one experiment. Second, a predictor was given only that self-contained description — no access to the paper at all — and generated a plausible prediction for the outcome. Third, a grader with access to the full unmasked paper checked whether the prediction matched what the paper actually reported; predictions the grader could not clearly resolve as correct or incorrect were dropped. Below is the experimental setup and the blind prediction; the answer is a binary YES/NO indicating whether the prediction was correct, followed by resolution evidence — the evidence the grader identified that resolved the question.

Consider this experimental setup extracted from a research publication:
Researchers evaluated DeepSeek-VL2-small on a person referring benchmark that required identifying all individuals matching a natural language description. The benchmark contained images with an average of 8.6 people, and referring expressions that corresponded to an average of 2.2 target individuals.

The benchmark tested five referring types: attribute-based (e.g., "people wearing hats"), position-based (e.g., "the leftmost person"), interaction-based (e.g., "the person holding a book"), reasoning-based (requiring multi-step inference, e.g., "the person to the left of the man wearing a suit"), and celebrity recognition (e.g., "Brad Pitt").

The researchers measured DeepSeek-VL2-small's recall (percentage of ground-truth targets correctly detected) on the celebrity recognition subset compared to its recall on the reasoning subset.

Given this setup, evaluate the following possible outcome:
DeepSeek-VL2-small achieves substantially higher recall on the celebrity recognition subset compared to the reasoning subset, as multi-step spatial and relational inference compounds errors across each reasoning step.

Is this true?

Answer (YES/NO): YES